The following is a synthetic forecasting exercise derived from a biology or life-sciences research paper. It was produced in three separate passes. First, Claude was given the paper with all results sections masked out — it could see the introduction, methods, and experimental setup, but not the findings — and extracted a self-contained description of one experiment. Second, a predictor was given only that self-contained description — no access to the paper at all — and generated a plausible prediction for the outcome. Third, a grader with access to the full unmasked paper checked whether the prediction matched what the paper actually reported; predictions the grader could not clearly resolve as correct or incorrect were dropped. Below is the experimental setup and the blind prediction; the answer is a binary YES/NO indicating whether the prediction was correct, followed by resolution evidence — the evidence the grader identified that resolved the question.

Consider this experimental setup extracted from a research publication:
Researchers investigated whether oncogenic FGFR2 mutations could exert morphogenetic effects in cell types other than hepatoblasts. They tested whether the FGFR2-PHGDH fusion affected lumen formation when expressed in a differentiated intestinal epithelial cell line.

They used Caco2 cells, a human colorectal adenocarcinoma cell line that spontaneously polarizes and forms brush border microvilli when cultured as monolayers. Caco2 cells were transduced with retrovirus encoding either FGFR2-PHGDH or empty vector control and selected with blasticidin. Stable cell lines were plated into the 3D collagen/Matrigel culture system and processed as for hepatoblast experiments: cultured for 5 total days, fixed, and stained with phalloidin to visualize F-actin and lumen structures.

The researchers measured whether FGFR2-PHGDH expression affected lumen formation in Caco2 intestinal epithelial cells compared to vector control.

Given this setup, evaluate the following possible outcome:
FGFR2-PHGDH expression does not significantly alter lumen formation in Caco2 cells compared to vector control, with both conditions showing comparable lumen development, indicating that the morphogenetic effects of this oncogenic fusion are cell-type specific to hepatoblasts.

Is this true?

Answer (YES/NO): NO